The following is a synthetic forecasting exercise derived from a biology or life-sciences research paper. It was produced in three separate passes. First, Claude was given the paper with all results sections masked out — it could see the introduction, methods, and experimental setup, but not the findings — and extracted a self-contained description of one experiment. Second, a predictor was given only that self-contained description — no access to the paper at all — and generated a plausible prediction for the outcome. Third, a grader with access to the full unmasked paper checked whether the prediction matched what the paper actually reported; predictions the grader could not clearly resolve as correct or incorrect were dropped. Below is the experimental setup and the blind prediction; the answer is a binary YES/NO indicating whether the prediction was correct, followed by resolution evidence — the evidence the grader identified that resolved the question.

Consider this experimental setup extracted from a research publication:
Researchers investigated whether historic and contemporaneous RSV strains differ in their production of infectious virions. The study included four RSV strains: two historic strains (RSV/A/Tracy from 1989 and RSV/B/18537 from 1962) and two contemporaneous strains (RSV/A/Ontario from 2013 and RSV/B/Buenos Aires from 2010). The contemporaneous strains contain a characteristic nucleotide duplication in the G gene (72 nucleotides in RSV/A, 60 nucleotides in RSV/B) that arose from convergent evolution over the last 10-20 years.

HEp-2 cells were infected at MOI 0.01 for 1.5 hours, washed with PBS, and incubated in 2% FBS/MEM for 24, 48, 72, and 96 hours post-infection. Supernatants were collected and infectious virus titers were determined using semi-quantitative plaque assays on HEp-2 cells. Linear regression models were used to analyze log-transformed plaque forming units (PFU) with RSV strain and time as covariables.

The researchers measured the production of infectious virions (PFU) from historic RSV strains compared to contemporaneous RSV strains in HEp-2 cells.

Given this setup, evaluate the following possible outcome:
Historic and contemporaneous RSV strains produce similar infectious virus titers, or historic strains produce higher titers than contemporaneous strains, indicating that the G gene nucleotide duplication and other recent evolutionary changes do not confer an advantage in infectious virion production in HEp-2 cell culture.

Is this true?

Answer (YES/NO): YES